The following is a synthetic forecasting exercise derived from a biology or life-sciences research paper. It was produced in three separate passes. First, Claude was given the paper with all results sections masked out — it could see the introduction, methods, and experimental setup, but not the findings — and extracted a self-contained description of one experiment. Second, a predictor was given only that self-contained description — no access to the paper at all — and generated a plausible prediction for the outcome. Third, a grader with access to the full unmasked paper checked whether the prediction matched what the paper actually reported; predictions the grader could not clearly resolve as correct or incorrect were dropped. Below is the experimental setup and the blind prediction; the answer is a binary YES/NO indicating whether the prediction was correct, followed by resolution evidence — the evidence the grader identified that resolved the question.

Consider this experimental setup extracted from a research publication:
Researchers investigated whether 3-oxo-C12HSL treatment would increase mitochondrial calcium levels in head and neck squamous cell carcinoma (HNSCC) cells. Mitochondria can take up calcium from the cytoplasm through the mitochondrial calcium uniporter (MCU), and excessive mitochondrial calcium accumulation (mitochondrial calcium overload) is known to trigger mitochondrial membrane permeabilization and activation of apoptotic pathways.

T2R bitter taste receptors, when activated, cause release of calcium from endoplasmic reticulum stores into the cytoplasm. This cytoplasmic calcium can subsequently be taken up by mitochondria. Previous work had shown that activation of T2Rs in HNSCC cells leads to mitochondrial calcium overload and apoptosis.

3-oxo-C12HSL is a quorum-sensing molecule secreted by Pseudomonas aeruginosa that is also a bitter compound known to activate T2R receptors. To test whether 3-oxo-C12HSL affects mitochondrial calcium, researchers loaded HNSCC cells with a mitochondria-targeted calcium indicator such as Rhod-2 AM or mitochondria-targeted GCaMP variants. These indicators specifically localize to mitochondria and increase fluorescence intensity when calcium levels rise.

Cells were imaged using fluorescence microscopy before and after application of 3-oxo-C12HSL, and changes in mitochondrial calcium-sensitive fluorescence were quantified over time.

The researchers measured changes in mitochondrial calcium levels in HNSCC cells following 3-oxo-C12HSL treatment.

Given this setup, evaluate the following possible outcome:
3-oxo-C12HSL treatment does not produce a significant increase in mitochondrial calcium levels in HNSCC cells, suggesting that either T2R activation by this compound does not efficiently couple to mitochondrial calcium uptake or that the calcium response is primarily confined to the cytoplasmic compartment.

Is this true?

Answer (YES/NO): NO